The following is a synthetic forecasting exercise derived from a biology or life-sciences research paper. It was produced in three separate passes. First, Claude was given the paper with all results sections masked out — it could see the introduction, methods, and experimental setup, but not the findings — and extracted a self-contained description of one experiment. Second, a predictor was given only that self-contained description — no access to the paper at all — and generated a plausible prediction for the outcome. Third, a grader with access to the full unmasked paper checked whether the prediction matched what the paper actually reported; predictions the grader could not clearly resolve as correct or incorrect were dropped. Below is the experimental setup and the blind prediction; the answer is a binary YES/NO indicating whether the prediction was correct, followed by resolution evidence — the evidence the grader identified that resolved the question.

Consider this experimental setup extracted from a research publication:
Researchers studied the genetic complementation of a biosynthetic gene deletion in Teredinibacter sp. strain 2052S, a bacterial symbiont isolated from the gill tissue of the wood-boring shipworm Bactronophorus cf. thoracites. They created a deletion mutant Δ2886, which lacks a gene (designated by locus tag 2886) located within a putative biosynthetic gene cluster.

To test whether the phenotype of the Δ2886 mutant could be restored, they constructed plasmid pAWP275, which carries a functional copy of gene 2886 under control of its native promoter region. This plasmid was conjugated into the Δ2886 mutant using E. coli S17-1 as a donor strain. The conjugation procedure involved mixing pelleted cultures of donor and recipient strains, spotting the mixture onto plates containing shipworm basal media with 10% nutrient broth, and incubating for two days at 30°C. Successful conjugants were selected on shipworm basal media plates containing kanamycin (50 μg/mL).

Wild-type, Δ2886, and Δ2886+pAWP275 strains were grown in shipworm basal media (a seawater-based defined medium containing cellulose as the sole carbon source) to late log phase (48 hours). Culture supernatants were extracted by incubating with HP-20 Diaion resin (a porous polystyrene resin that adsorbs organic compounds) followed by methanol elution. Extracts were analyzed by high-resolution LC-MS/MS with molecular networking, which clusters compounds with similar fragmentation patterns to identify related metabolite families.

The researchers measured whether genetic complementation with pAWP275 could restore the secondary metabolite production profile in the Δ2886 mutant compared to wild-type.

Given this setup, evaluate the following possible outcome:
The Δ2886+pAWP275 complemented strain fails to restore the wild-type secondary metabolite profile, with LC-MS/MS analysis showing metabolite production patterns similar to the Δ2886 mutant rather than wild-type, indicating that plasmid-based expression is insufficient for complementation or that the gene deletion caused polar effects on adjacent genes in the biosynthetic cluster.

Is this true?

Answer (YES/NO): NO